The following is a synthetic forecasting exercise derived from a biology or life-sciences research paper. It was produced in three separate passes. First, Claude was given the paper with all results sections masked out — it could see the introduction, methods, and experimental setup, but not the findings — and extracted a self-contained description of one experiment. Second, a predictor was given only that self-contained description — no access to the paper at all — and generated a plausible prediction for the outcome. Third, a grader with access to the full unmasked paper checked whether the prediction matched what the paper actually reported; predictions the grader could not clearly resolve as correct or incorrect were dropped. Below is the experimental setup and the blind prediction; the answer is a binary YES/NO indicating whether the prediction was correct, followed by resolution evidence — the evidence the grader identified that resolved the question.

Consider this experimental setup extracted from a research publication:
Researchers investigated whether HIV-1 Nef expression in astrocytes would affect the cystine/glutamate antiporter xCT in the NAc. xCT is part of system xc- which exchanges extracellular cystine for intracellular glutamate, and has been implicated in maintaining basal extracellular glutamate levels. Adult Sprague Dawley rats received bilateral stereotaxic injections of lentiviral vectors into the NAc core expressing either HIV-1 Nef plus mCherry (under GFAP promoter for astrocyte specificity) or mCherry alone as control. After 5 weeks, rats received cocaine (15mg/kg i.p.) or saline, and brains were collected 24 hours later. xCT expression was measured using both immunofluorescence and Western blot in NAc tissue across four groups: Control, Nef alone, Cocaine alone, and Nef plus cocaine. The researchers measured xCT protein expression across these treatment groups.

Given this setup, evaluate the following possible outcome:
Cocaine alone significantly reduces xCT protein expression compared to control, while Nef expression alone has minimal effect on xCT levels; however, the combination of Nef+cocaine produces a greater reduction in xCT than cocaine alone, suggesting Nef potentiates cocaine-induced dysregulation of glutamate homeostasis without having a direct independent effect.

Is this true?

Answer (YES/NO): NO